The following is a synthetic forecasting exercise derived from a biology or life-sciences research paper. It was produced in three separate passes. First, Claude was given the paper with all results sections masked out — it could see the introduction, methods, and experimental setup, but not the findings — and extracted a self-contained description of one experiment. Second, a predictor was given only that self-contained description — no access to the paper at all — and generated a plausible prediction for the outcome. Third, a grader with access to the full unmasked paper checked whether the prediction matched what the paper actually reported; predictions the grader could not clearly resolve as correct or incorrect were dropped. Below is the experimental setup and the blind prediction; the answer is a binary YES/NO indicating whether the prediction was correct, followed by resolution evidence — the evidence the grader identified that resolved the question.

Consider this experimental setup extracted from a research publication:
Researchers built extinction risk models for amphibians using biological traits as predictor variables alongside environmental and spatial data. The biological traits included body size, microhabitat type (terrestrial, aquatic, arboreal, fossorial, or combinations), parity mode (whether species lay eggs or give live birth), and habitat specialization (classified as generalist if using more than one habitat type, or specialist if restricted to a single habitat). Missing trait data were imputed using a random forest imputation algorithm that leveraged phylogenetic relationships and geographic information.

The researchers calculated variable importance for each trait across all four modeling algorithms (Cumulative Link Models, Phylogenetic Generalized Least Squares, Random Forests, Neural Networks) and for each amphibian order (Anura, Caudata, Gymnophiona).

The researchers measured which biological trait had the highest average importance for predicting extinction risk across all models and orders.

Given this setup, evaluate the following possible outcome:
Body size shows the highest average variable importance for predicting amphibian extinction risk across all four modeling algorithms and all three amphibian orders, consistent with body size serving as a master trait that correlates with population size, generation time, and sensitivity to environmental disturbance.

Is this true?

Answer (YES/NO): NO